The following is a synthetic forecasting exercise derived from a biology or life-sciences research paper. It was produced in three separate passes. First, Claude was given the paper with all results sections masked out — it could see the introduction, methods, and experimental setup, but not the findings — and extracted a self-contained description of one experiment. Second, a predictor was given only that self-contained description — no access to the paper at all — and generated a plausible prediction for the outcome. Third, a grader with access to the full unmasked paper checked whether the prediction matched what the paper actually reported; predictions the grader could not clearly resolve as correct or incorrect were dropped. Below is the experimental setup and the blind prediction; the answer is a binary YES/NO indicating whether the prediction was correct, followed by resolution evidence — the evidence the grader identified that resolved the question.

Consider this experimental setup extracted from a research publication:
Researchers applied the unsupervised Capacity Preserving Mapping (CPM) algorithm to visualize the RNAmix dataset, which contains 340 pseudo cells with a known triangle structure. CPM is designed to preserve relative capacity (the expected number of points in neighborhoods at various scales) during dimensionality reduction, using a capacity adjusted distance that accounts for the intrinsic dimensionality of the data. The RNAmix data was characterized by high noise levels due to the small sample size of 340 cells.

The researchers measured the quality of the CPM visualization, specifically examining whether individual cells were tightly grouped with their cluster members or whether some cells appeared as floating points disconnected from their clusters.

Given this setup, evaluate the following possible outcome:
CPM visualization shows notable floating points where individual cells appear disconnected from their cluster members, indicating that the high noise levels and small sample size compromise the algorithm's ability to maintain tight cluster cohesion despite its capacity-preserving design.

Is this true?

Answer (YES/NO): YES